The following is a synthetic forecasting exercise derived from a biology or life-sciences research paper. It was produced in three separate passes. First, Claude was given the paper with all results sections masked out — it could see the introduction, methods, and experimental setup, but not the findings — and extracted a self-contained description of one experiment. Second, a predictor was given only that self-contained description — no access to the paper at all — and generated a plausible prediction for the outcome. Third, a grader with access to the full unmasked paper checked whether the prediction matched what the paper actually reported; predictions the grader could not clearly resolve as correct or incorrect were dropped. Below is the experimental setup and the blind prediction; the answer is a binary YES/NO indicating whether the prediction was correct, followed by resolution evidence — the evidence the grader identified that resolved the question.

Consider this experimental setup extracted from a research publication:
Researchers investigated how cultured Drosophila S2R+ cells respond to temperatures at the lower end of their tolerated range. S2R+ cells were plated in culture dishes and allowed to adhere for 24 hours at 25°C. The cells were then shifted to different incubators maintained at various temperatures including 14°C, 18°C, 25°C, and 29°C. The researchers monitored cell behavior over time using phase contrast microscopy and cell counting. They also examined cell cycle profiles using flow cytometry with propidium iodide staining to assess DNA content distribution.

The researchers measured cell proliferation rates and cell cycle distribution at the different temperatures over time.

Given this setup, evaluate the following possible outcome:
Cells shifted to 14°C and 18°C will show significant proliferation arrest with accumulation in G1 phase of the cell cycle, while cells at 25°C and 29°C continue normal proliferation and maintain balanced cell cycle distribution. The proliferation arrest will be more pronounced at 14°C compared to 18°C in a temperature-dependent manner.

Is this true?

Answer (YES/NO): NO